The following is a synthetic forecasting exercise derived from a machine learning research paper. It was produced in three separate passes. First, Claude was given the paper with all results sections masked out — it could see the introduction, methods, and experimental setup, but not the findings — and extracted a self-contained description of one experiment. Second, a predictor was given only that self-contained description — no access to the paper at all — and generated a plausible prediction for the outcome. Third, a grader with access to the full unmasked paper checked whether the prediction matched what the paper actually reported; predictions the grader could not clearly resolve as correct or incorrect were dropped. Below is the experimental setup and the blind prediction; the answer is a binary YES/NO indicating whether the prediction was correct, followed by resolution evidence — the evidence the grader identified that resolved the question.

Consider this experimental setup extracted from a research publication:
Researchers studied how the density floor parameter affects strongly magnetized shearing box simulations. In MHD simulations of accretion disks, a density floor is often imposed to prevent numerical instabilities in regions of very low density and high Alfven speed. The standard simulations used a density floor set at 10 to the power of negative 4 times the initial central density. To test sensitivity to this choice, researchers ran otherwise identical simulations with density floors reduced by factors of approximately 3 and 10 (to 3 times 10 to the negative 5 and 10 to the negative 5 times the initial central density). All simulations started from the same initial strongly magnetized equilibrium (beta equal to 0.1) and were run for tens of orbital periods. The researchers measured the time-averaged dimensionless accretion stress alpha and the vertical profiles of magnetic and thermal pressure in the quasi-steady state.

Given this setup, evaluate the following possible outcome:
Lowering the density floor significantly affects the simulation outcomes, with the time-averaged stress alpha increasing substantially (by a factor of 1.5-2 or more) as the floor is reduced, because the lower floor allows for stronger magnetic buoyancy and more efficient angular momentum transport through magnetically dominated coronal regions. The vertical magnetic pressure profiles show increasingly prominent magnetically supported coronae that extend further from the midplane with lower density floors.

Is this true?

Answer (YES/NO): NO